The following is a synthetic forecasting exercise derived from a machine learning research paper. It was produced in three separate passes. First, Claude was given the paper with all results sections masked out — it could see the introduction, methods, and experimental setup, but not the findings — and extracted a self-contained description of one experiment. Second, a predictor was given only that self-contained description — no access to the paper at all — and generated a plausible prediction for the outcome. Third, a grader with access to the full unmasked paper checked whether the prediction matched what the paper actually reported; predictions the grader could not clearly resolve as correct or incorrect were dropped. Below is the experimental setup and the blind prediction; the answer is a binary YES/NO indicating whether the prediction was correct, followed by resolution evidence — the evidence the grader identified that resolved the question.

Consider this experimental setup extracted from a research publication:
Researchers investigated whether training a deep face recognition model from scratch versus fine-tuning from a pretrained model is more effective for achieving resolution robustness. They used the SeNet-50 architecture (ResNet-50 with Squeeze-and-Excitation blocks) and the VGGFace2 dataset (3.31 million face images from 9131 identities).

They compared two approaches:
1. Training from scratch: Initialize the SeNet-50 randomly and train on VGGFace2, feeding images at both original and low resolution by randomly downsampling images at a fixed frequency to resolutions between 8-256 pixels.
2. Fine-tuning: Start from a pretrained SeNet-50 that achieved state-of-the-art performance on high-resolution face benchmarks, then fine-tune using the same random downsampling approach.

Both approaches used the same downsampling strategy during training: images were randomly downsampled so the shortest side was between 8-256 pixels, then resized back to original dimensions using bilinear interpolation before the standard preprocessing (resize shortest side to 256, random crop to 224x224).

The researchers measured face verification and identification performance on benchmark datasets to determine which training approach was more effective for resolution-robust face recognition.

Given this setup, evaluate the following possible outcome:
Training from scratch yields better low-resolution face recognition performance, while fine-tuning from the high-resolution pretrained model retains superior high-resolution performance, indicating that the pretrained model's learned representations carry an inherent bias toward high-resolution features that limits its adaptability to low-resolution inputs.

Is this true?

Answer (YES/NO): NO